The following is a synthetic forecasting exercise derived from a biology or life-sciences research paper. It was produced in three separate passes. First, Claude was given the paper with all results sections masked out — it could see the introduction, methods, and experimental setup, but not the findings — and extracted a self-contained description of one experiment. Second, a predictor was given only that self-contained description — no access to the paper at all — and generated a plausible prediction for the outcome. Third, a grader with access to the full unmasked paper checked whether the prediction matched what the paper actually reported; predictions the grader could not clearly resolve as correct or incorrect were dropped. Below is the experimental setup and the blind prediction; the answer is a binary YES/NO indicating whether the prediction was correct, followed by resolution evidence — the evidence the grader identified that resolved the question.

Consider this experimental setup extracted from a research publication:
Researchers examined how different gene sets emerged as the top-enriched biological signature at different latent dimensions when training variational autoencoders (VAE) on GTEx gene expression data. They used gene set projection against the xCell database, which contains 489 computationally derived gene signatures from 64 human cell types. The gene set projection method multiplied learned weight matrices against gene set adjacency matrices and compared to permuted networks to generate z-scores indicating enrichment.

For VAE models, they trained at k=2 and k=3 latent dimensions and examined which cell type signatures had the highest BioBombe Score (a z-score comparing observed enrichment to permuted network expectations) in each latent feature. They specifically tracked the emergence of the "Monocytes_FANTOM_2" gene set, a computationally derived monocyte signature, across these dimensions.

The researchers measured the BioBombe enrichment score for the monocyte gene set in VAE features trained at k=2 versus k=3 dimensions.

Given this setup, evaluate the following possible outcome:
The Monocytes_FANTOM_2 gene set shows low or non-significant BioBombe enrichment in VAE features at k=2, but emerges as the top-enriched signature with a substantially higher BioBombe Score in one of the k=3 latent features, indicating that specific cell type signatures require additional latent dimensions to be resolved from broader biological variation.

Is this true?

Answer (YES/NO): NO